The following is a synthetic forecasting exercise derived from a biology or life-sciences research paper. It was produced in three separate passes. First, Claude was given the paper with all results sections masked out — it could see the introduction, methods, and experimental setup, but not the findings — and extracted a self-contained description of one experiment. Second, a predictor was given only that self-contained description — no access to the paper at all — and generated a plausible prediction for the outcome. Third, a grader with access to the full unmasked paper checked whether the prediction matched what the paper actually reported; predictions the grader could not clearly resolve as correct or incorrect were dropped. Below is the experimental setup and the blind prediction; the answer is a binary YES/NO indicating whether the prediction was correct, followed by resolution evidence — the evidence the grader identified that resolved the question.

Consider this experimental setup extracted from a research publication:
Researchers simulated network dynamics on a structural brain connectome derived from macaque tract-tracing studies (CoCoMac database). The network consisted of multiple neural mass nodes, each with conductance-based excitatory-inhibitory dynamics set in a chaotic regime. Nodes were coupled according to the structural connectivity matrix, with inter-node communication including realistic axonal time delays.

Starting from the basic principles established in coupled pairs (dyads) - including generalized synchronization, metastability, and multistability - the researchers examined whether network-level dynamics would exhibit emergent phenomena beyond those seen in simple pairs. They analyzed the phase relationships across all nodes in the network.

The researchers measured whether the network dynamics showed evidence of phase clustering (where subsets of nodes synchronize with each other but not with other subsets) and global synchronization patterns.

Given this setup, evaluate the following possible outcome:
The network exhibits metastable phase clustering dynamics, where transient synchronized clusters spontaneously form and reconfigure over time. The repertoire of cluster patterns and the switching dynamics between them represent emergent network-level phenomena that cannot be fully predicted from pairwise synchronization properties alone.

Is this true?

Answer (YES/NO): YES